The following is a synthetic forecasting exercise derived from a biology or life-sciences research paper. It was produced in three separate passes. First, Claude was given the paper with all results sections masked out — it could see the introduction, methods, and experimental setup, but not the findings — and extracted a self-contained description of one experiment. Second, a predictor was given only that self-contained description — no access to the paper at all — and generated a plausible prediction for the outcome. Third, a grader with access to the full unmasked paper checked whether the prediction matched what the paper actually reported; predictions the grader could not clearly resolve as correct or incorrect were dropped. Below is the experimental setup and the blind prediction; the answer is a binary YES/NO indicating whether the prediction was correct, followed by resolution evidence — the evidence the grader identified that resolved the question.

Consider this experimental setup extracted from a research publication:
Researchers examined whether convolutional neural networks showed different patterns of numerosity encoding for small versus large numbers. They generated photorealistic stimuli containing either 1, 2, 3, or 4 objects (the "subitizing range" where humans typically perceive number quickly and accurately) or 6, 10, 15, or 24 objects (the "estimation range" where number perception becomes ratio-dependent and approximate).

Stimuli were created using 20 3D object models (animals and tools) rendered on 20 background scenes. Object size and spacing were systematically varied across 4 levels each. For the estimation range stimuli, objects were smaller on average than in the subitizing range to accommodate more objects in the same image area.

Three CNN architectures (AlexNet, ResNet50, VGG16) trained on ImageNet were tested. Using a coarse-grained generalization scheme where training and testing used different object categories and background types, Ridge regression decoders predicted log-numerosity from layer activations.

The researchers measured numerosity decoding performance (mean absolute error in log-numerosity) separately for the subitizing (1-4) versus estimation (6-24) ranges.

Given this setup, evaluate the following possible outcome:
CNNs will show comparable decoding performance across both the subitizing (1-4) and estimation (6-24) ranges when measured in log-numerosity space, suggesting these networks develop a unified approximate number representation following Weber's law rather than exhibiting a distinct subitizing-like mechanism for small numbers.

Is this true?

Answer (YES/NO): YES